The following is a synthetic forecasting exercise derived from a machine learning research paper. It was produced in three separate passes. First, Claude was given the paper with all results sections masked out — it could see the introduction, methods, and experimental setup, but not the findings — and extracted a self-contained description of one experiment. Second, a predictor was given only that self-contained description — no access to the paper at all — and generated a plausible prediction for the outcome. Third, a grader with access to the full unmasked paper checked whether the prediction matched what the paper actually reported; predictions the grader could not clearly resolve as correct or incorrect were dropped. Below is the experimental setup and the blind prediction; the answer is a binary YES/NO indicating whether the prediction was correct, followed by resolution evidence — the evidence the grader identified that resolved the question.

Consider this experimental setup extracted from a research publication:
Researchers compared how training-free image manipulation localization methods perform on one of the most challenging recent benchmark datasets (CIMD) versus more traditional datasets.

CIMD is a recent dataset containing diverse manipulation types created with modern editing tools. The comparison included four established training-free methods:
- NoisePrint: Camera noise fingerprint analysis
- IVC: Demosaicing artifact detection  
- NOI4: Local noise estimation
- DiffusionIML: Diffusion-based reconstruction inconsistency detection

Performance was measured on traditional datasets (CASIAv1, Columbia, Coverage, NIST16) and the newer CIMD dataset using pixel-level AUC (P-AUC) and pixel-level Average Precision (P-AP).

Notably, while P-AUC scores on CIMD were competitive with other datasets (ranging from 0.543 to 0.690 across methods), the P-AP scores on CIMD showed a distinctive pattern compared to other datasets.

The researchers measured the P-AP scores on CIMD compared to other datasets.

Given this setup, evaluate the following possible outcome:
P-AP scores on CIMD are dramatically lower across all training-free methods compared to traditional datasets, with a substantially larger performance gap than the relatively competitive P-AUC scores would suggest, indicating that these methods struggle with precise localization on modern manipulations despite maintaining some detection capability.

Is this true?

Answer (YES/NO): YES